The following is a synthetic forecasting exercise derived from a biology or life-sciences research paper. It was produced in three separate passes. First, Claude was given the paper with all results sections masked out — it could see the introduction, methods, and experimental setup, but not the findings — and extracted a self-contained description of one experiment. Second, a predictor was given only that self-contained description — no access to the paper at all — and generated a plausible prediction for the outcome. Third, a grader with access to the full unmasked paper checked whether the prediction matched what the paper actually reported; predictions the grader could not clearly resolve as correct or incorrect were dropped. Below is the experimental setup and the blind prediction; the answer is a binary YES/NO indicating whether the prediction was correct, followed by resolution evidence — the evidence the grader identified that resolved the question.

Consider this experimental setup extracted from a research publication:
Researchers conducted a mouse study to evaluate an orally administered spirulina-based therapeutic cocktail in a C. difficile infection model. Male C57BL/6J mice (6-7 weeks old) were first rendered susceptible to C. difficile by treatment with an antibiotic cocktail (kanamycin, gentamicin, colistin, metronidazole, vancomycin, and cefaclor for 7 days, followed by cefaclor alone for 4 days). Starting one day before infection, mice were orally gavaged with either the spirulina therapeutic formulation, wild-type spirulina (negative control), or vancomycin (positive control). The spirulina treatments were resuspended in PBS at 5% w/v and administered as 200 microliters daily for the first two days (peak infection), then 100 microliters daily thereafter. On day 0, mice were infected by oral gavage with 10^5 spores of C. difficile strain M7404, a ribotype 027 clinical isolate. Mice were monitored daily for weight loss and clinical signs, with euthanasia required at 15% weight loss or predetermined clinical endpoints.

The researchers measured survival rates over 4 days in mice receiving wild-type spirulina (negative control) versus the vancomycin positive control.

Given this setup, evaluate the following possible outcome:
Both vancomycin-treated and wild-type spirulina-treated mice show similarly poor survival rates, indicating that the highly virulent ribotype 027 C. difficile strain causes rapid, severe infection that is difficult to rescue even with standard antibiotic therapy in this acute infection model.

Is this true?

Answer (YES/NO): NO